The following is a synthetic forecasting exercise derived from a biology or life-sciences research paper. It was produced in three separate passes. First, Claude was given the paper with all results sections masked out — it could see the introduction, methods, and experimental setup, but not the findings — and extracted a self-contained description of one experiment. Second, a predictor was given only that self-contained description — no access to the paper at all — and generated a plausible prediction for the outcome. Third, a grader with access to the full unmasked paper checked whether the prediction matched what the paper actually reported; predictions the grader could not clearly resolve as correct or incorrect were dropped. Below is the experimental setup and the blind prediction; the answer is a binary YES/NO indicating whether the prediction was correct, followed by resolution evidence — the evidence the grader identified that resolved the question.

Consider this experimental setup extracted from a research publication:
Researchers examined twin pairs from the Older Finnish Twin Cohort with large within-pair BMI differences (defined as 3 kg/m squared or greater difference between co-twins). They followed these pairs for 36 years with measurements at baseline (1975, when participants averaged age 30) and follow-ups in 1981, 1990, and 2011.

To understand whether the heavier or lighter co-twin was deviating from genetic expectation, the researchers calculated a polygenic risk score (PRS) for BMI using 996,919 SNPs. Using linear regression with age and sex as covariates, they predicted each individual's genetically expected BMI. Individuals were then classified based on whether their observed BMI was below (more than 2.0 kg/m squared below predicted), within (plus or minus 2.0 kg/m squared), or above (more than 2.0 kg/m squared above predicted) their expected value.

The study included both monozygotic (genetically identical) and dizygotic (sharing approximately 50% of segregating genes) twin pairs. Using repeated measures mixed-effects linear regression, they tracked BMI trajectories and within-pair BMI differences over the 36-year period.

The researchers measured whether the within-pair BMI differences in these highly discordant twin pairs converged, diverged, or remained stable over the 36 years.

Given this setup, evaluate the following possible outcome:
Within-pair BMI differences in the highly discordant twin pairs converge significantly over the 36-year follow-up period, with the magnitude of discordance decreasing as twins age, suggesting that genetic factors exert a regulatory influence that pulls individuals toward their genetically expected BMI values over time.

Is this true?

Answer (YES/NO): NO